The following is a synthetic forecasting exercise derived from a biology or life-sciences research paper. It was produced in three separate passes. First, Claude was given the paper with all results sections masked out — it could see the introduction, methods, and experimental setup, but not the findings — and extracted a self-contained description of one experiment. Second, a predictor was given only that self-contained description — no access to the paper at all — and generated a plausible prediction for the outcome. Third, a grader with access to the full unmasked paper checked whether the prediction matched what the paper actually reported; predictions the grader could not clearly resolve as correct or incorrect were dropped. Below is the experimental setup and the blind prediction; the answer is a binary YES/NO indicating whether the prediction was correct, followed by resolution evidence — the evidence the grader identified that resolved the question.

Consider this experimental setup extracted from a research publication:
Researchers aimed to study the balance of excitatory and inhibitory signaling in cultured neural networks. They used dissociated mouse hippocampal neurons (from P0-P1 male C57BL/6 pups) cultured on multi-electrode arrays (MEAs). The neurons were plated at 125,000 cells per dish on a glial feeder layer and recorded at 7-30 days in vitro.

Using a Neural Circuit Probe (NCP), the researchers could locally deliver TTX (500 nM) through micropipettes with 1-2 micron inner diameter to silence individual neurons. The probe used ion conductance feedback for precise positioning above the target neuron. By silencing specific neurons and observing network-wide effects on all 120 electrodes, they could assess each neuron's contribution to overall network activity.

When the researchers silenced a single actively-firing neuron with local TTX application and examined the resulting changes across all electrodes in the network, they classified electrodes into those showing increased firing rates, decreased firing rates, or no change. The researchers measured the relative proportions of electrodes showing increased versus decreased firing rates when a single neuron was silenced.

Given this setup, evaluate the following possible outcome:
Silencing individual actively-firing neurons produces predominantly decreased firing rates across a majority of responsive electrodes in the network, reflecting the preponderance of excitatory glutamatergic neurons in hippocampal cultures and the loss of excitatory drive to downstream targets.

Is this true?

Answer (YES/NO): YES